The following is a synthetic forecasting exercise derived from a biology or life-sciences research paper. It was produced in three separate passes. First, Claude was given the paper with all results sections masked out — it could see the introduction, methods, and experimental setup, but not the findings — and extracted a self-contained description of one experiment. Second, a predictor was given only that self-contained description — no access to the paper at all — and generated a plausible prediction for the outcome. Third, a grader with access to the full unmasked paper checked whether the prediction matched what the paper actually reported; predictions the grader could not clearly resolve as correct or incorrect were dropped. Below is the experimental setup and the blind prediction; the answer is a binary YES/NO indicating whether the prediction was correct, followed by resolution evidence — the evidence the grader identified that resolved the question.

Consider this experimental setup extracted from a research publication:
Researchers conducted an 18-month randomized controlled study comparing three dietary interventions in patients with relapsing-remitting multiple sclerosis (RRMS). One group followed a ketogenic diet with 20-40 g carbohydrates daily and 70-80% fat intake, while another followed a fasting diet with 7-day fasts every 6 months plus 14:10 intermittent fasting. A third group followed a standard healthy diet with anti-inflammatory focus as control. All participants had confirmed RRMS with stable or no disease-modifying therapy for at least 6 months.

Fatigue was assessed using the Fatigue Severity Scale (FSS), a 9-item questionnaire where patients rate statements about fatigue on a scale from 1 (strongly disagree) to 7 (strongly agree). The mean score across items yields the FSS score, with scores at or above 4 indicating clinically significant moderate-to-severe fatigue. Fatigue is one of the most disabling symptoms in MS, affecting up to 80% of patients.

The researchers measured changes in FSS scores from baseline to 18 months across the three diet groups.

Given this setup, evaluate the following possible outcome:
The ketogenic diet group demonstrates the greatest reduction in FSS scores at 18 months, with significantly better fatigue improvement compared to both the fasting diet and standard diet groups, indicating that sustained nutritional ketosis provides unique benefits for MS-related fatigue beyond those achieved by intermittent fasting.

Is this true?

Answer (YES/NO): NO